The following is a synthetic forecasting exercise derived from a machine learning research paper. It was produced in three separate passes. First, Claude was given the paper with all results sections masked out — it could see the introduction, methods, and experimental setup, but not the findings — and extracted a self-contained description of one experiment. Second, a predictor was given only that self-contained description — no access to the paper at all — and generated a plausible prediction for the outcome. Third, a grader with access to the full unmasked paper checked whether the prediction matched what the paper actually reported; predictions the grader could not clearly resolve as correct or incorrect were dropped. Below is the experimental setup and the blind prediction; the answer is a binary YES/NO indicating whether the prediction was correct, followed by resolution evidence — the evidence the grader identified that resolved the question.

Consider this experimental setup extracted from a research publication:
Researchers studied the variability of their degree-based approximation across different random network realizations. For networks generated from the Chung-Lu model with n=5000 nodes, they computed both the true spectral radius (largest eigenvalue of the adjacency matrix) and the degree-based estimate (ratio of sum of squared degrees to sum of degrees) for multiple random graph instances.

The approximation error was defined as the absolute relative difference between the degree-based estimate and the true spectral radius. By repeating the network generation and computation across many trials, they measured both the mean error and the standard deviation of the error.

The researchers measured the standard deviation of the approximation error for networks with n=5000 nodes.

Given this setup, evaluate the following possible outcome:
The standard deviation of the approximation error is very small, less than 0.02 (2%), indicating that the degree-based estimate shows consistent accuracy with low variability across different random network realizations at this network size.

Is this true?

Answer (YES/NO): YES